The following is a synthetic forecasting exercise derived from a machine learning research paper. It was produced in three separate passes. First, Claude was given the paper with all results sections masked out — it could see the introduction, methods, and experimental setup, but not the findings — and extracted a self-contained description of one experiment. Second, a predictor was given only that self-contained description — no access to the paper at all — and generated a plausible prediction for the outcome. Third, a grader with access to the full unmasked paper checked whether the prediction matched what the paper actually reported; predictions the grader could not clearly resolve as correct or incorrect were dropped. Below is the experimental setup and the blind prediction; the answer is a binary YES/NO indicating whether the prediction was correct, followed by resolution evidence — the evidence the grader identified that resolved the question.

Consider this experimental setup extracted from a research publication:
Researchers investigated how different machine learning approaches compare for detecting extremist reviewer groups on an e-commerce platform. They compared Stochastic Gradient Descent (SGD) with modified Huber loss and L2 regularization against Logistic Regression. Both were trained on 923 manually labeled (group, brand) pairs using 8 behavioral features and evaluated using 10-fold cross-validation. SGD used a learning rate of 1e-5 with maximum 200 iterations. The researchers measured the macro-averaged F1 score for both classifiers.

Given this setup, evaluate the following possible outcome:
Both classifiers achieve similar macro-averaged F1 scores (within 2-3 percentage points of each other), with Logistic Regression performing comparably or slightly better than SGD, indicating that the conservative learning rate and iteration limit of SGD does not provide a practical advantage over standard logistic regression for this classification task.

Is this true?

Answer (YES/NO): NO